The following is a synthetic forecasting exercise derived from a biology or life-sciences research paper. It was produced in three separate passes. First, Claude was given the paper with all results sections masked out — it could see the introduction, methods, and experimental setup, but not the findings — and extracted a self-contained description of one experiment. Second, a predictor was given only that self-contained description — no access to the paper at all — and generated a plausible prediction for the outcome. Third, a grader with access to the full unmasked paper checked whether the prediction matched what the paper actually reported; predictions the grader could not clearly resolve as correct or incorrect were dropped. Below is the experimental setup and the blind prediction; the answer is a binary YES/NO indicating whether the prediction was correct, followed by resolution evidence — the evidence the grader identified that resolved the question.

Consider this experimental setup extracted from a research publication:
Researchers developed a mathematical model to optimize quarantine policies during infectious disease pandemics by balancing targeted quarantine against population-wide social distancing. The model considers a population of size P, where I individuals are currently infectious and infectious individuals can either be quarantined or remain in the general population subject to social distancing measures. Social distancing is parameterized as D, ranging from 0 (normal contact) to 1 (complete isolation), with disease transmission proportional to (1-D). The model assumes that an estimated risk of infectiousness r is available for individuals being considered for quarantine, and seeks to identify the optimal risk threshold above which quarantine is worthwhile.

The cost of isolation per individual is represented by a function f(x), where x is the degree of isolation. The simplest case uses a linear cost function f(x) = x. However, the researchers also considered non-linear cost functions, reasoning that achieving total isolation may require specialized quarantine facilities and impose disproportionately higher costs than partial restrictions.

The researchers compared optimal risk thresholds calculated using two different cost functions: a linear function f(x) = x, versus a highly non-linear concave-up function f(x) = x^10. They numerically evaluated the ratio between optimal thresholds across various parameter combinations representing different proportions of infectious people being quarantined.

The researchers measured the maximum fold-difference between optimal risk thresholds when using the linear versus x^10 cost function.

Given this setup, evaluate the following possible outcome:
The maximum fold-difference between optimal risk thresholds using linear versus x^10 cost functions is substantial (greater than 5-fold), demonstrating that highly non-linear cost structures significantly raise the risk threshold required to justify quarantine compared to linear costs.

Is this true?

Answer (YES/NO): NO